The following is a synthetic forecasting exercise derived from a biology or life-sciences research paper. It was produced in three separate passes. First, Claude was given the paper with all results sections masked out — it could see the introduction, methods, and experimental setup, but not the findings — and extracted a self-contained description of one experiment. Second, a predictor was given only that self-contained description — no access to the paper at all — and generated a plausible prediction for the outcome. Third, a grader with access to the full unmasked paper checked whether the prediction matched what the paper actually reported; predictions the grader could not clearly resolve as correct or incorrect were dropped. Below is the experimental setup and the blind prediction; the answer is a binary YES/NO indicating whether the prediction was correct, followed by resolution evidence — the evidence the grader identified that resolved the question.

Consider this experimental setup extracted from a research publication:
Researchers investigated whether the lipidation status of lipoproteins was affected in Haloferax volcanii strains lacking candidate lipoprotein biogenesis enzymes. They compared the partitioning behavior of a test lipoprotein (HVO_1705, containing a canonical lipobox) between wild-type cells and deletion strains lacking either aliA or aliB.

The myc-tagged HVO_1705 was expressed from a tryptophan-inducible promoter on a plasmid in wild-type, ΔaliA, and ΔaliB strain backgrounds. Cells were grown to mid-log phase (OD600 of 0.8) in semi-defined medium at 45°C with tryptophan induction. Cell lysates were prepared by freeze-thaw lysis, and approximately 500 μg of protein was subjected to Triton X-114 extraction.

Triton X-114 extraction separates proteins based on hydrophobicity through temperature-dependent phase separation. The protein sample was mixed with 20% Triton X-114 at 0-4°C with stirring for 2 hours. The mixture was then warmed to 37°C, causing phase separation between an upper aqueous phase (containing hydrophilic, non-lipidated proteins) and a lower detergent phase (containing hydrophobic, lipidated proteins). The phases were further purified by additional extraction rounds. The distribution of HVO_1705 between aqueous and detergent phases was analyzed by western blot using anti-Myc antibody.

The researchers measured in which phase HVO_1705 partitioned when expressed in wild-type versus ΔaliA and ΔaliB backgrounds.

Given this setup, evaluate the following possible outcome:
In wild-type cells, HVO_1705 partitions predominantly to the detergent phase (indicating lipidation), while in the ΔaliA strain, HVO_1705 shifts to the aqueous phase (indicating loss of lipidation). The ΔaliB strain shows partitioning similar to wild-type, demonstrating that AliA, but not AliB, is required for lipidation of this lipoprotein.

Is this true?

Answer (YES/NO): NO